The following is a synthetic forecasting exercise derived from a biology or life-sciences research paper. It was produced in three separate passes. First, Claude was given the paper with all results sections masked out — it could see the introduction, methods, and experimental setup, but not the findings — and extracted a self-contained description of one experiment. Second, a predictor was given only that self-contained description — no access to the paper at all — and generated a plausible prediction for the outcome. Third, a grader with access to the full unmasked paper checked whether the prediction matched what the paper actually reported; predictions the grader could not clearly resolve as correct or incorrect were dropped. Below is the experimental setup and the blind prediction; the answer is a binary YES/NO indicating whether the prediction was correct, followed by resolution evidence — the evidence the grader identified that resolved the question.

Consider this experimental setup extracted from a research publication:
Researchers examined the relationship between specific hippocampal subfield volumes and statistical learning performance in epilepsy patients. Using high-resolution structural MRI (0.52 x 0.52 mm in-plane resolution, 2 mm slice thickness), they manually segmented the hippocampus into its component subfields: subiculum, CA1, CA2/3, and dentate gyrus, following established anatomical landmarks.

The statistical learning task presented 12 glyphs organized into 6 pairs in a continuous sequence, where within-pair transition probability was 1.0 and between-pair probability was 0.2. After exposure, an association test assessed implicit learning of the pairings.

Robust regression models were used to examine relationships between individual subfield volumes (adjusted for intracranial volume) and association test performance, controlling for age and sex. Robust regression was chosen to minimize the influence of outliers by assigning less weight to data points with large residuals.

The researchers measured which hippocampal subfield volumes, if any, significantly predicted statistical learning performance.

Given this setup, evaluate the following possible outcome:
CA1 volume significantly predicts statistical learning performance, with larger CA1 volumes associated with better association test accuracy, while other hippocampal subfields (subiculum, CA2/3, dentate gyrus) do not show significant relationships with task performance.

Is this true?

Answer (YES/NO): NO